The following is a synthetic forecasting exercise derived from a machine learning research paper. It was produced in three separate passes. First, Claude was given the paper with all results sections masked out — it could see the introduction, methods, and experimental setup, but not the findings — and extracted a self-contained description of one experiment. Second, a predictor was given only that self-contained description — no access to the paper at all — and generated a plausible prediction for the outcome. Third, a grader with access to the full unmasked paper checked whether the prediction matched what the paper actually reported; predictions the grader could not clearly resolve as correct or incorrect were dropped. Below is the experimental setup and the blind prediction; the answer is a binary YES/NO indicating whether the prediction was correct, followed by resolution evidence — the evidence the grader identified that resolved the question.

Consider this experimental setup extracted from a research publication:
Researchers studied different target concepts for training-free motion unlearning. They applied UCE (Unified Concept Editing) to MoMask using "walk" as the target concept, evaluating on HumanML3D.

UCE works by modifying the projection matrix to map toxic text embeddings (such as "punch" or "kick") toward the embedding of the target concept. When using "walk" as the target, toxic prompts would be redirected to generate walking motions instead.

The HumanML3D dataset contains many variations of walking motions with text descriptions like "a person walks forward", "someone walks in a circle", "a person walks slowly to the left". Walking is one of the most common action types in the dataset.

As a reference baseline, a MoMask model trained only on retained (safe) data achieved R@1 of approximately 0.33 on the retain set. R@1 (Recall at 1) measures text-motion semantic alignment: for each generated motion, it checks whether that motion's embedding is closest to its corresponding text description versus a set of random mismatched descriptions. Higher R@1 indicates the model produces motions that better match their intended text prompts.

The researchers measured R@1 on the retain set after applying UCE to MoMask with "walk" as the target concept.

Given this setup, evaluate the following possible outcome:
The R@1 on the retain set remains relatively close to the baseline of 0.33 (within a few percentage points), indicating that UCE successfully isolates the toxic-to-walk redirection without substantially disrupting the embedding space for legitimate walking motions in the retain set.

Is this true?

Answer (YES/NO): NO